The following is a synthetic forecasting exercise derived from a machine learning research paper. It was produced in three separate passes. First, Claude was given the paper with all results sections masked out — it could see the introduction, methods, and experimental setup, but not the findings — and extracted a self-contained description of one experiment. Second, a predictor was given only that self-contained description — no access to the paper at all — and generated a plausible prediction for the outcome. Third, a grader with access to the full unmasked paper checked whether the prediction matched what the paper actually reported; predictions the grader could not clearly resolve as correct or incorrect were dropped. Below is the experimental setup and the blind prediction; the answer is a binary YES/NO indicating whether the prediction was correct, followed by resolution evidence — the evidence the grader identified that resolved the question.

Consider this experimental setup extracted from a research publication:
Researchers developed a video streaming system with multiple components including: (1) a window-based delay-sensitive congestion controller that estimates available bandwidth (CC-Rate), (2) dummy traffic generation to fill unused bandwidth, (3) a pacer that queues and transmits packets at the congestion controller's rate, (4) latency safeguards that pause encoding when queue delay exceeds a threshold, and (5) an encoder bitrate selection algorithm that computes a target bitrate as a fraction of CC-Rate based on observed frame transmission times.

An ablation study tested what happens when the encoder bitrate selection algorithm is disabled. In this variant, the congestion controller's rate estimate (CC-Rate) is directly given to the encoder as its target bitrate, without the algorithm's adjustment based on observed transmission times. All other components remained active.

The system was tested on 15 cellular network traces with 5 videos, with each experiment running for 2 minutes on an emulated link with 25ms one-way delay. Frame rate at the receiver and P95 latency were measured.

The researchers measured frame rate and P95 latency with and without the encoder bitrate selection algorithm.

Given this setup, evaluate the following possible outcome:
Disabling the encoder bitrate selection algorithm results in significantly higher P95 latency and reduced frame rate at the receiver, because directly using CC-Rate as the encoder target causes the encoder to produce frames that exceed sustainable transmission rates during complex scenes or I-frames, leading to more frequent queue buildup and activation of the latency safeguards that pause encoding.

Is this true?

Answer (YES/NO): NO